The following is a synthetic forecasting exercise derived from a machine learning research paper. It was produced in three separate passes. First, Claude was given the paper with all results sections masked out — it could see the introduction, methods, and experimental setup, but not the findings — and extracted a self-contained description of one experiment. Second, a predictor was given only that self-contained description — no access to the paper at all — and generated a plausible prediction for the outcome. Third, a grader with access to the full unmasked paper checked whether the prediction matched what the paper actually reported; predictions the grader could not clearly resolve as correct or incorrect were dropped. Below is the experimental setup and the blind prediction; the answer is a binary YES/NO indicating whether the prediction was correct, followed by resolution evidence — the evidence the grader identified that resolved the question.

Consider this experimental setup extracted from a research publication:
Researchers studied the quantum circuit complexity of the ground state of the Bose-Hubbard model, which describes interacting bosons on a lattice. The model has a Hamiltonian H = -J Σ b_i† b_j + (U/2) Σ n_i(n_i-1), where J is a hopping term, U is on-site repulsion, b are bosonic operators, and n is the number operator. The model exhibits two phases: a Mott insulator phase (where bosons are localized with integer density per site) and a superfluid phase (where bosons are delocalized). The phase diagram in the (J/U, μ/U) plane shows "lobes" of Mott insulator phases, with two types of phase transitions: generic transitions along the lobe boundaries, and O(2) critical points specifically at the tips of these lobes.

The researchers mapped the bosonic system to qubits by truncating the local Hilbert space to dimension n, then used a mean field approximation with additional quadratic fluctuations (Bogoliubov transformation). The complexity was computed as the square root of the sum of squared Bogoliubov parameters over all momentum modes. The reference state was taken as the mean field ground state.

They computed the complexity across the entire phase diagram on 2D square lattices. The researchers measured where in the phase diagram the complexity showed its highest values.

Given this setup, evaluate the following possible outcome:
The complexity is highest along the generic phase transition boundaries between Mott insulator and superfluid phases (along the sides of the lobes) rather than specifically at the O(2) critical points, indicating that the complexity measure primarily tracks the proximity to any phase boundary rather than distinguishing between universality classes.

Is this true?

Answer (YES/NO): NO